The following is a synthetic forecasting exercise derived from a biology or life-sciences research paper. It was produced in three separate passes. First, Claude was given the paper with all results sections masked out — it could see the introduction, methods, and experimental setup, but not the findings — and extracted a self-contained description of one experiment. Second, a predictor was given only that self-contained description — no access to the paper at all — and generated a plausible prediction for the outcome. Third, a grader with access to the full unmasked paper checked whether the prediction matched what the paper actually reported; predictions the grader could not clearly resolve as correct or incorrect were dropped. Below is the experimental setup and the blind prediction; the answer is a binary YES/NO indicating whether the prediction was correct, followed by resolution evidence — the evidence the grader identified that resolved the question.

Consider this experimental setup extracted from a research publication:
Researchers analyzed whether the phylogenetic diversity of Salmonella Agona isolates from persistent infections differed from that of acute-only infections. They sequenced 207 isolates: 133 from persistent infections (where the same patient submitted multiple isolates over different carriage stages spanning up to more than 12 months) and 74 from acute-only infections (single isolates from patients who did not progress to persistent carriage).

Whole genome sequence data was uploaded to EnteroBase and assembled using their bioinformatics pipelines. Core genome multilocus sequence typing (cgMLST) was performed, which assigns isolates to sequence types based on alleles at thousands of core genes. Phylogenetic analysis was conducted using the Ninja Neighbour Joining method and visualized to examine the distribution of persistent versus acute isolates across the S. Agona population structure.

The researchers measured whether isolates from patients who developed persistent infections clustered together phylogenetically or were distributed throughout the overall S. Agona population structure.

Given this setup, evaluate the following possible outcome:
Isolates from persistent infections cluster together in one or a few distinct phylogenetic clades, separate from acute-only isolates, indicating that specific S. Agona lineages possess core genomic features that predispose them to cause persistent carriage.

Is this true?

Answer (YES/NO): NO